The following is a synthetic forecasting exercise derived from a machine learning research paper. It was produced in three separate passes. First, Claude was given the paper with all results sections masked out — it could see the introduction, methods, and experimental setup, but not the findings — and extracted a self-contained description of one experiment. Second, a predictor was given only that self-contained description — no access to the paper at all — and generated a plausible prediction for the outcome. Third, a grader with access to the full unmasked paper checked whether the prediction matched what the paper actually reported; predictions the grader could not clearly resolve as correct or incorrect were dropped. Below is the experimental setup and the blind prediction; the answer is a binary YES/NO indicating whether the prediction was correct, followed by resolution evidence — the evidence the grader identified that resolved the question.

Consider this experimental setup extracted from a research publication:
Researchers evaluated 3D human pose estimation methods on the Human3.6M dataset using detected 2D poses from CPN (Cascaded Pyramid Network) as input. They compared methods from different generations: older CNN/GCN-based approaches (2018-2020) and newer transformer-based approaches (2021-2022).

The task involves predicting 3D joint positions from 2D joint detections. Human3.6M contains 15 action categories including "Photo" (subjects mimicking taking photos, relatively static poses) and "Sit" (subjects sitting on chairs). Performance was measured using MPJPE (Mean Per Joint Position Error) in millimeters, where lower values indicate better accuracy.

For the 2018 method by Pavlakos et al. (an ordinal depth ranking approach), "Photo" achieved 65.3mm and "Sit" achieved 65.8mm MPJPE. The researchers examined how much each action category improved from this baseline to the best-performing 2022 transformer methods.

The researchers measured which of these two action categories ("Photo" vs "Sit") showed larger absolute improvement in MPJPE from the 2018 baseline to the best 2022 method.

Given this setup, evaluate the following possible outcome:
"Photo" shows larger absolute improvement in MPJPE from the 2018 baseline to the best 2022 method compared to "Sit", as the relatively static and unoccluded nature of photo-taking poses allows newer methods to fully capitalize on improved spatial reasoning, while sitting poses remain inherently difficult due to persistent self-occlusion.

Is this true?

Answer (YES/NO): YES